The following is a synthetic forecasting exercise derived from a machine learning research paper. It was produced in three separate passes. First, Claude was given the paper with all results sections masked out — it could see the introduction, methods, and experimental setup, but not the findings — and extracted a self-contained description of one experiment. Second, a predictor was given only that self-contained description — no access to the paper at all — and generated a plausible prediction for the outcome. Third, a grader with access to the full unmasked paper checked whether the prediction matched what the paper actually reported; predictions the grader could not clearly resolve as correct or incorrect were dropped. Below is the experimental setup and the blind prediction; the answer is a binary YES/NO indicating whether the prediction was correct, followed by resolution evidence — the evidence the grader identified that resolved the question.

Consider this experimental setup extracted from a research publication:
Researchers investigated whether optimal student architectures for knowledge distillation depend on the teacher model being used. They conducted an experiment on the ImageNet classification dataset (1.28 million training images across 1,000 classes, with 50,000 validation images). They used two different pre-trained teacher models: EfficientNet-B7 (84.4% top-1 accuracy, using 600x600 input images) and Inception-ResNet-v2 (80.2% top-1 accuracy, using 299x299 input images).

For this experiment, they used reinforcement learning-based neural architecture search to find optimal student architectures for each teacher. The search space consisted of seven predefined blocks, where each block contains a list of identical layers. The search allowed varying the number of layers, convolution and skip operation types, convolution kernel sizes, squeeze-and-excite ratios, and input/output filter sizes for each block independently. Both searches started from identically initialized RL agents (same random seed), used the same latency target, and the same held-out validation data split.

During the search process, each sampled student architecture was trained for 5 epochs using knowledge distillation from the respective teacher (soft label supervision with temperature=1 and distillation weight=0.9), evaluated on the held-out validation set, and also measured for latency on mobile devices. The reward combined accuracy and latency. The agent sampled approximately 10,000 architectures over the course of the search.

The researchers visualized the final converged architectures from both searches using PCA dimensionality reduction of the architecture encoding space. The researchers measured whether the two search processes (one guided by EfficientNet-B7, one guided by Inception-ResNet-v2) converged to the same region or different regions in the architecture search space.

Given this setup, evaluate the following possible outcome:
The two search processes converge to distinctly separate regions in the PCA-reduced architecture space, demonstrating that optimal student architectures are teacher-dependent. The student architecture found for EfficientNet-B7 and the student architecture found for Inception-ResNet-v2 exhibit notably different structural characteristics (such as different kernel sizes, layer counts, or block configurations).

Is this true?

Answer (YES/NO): YES